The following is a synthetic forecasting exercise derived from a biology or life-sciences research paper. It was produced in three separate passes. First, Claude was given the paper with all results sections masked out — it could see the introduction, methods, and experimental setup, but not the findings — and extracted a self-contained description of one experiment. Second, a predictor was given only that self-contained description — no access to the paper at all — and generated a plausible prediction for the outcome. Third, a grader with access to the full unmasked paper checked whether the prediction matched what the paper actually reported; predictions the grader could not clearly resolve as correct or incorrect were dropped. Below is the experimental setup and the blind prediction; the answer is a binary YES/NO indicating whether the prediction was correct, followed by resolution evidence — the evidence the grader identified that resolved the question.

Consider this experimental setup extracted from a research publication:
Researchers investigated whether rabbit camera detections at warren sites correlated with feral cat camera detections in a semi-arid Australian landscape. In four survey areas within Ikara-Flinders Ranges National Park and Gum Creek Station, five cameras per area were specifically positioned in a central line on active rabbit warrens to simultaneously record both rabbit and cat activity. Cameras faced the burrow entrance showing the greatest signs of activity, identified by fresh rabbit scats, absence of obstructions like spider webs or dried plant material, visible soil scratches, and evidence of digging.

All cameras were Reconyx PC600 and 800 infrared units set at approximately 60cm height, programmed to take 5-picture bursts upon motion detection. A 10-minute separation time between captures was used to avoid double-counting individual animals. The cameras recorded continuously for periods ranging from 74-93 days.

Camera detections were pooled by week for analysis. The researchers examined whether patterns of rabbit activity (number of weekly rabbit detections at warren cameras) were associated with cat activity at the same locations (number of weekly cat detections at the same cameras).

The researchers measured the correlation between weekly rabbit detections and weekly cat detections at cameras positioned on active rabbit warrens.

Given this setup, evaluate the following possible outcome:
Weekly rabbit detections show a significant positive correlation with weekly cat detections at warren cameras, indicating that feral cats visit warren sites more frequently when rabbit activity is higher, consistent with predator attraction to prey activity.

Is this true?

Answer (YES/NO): YES